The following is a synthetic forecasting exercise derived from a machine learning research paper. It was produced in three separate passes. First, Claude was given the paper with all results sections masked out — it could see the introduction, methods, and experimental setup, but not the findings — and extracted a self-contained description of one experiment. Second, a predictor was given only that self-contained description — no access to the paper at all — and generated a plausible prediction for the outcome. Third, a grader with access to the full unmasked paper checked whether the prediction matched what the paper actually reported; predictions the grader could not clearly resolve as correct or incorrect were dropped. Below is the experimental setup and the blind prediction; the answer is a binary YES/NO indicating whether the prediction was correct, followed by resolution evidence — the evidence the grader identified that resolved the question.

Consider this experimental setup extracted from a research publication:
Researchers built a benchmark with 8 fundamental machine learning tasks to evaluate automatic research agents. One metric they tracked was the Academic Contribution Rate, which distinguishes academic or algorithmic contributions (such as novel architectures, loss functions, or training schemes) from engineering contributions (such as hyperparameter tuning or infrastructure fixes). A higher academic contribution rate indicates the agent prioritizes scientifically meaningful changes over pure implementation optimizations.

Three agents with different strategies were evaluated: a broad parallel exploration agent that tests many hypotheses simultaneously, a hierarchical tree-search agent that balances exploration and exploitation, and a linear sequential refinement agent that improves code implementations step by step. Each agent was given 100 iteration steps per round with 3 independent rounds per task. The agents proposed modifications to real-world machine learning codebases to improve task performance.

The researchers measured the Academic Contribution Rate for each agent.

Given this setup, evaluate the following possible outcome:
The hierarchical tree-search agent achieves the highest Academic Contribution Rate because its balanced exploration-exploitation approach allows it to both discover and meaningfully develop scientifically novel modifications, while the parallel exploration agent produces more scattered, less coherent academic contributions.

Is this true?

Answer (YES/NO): NO